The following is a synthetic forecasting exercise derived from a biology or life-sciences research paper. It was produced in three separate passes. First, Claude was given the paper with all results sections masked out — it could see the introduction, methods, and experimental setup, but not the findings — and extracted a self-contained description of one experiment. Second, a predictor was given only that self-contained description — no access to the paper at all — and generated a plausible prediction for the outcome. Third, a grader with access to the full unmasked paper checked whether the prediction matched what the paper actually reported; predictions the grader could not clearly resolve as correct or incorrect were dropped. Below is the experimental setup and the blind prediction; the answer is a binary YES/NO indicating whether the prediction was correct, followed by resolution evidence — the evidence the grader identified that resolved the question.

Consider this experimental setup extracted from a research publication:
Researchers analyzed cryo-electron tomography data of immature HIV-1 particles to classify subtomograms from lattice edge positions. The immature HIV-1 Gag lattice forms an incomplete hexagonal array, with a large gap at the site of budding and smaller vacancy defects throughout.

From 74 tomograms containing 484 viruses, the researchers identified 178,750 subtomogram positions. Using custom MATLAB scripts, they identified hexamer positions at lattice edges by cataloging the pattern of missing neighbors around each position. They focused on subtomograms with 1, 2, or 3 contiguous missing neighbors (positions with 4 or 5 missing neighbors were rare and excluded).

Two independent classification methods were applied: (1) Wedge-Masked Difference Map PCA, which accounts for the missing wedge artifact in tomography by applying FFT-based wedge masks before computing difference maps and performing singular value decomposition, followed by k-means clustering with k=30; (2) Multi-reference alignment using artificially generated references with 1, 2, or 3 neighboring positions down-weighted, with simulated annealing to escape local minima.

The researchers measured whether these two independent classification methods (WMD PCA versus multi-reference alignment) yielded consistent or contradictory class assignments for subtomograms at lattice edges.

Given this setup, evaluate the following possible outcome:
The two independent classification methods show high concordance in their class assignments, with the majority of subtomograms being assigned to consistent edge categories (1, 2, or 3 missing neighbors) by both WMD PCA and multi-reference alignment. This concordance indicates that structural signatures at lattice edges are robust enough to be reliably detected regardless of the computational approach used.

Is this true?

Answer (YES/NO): NO